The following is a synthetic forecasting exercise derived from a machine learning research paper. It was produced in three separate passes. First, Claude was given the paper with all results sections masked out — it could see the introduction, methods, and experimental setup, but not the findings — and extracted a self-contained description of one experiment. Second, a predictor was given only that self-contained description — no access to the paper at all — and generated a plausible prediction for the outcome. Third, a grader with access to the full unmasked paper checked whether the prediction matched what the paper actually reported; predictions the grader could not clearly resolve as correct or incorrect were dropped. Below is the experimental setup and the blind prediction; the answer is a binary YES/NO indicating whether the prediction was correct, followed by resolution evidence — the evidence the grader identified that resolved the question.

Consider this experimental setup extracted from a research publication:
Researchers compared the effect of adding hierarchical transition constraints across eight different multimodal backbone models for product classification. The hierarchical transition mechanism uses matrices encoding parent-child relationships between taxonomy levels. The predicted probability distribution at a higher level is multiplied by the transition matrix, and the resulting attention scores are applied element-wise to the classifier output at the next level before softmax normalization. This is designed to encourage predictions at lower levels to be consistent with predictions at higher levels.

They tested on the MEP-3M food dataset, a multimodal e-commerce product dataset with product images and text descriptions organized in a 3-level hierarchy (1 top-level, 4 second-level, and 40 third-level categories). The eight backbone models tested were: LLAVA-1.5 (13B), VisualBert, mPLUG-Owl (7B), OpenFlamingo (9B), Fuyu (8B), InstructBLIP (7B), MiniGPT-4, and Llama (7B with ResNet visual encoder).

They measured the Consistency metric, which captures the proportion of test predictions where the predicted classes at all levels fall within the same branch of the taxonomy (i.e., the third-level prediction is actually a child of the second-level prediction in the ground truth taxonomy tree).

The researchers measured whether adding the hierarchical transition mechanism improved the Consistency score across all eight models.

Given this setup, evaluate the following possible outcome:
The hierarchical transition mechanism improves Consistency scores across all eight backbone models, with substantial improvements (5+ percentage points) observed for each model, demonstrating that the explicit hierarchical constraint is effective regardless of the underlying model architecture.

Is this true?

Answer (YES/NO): NO